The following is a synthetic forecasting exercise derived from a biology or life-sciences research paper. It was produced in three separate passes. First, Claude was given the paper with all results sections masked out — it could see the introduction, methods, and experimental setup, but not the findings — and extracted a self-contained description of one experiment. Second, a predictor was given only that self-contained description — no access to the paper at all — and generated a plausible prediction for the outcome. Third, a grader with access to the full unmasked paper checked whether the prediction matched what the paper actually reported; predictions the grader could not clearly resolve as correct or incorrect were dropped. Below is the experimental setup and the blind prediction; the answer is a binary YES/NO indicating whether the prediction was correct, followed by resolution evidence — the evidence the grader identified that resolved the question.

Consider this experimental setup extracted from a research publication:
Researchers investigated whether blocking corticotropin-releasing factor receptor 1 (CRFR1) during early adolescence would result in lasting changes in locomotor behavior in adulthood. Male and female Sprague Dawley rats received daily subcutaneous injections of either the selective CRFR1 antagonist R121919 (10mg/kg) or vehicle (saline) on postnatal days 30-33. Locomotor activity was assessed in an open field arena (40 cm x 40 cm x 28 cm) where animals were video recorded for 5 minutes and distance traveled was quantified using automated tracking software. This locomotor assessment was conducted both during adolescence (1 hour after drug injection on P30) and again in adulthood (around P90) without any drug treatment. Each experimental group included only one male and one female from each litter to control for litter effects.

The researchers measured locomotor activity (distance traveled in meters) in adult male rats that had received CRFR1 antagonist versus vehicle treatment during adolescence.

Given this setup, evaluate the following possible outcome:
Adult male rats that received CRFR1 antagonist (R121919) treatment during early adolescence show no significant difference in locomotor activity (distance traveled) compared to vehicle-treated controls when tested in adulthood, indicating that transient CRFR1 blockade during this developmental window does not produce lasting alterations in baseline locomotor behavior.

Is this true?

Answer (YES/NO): YES